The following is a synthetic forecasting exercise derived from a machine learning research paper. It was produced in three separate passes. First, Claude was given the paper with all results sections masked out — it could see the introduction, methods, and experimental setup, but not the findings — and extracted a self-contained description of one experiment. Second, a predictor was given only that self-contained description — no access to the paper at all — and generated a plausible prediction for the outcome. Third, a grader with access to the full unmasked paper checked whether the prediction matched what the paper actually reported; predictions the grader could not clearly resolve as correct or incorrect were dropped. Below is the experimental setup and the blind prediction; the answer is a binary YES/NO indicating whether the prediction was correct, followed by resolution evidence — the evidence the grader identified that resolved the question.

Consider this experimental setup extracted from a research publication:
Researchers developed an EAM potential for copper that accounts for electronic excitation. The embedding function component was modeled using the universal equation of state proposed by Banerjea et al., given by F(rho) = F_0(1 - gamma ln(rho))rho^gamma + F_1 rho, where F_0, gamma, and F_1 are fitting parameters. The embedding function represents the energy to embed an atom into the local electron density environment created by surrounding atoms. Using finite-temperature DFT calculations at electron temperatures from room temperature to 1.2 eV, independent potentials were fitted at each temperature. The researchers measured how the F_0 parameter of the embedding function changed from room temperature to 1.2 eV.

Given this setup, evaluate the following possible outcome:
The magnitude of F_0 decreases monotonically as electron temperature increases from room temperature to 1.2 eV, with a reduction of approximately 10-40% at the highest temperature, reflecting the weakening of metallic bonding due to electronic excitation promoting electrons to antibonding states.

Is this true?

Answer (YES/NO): NO